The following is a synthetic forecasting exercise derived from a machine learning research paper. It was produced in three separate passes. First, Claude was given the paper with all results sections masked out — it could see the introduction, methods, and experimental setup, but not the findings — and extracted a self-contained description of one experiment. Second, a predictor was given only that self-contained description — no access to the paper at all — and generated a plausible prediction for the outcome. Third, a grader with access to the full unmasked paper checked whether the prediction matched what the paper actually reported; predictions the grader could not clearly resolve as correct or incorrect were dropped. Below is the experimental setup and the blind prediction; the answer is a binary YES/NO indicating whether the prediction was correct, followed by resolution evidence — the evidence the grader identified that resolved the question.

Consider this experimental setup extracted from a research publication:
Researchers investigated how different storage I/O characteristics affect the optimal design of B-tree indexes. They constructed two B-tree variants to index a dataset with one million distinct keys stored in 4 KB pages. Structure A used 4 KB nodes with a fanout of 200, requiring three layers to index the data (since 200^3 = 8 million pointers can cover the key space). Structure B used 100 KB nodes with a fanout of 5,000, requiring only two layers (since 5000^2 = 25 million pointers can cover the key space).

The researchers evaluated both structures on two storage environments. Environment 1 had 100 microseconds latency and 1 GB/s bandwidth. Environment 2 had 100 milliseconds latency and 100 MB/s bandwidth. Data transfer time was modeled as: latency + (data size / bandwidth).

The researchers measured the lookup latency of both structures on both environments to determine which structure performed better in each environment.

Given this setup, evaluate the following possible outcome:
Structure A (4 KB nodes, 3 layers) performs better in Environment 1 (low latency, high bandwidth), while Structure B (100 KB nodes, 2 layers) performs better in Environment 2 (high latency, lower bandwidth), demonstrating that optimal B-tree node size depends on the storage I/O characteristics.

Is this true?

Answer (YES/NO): YES